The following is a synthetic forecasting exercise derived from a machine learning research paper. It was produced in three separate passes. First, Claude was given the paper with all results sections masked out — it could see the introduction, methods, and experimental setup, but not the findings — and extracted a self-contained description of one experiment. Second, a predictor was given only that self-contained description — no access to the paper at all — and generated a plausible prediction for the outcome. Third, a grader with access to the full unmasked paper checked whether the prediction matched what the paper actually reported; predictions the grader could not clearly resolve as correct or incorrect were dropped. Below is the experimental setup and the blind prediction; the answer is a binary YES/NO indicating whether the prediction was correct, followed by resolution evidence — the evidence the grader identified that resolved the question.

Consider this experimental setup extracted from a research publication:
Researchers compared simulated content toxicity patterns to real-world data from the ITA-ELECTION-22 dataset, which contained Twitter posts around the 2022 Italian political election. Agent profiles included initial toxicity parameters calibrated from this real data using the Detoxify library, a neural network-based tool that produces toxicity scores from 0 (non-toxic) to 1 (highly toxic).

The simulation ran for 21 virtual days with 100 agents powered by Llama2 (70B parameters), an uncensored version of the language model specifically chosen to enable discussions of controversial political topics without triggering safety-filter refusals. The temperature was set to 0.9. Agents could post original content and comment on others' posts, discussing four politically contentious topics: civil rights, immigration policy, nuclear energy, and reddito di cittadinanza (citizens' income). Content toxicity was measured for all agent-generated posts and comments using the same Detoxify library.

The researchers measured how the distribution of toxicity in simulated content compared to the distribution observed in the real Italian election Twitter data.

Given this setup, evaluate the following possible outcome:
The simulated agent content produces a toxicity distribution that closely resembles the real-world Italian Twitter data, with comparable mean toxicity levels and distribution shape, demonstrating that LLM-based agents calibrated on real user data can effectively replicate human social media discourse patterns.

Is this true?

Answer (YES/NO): NO